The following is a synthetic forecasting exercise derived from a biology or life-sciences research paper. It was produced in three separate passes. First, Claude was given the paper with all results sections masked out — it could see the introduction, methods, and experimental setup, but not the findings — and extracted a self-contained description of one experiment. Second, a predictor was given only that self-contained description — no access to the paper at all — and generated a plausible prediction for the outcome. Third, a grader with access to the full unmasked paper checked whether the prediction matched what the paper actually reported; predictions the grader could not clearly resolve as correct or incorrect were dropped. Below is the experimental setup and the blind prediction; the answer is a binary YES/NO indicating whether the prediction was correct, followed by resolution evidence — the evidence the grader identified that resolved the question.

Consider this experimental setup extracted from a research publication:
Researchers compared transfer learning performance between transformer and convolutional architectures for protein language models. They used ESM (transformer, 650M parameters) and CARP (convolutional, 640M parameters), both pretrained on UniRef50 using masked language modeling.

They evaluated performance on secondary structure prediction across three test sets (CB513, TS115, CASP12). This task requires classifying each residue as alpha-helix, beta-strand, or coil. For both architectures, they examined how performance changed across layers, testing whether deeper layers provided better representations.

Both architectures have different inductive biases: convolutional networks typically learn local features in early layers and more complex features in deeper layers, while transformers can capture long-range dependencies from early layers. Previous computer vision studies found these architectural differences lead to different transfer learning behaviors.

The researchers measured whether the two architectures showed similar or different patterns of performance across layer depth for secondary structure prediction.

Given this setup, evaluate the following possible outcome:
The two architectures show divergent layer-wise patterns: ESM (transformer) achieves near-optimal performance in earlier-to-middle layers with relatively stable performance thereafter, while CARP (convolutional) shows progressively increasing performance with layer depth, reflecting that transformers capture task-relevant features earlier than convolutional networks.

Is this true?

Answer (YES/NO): NO